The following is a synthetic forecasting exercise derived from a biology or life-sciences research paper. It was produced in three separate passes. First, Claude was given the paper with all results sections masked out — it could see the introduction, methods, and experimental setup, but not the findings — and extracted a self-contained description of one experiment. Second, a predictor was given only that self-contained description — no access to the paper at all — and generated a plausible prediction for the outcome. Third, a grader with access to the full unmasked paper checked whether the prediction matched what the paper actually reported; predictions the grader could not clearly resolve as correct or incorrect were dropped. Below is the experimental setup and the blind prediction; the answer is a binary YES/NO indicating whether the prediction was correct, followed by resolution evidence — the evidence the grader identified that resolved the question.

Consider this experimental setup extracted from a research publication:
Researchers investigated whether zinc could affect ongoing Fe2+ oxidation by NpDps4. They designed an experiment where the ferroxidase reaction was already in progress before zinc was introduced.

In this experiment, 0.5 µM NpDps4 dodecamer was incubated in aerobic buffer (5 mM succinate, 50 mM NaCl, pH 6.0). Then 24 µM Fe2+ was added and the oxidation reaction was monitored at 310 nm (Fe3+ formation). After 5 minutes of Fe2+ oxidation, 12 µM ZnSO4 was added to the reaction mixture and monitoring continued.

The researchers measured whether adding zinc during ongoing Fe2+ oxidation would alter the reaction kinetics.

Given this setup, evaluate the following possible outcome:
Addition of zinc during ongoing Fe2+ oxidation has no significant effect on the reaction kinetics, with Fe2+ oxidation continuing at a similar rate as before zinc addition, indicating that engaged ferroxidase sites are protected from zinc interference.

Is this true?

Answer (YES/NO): NO